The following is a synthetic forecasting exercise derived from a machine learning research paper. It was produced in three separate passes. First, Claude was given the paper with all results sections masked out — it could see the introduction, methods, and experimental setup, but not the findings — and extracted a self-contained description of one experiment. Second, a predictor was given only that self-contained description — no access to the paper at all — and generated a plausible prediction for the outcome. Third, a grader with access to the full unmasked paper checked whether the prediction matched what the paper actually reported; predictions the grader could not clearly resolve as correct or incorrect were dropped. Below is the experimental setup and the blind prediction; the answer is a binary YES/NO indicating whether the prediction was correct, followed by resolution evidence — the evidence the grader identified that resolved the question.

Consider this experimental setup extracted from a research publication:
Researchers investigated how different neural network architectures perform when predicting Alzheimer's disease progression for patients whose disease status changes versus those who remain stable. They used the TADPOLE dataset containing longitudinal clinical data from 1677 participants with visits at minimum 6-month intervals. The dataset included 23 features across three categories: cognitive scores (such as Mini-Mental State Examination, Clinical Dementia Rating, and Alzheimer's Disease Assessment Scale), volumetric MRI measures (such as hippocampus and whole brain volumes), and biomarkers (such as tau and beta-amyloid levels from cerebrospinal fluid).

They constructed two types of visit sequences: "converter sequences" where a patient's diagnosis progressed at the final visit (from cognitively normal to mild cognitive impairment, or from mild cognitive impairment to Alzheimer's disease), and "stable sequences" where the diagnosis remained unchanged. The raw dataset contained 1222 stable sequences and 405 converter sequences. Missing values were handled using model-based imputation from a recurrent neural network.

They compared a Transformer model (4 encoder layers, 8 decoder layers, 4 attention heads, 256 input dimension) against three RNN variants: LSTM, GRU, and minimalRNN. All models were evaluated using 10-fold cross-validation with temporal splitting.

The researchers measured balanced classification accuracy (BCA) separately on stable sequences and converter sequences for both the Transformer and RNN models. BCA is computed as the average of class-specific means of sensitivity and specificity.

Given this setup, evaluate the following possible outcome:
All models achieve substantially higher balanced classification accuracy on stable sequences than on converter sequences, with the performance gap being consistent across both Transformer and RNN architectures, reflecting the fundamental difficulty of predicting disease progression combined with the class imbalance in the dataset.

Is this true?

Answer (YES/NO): NO